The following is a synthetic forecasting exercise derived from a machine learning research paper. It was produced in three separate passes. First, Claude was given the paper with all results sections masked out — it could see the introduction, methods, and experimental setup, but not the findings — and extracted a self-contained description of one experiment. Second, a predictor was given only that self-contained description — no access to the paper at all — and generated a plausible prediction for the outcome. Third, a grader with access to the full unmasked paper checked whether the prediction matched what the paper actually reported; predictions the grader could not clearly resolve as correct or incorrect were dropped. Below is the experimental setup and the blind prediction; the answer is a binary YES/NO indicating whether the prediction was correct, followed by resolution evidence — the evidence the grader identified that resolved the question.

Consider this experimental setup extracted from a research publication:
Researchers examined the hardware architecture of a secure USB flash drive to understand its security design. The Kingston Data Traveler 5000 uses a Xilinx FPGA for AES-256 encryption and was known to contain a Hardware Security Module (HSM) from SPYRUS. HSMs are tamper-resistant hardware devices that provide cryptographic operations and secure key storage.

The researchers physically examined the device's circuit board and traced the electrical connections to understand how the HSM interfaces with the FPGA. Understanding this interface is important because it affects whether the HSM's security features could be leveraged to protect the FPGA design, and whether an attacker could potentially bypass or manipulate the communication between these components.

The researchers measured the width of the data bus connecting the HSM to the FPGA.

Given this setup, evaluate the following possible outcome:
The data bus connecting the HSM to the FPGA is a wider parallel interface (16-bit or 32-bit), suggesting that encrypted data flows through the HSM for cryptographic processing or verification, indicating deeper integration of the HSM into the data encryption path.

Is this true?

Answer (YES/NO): NO